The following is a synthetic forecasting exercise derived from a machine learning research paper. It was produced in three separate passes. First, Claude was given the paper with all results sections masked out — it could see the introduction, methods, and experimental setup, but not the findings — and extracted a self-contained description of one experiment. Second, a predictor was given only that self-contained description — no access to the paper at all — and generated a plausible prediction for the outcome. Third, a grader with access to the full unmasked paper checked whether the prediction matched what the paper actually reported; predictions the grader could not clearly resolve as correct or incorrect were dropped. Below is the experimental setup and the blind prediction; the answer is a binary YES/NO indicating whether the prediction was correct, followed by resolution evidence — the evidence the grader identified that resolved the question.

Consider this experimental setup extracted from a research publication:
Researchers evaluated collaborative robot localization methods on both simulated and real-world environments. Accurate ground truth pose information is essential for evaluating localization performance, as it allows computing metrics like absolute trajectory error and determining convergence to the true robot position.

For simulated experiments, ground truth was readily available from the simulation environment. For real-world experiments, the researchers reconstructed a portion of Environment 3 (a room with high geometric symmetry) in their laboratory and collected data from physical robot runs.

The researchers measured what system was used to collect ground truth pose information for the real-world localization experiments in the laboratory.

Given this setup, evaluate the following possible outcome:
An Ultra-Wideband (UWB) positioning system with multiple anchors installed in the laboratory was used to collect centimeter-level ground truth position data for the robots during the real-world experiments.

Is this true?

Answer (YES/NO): NO